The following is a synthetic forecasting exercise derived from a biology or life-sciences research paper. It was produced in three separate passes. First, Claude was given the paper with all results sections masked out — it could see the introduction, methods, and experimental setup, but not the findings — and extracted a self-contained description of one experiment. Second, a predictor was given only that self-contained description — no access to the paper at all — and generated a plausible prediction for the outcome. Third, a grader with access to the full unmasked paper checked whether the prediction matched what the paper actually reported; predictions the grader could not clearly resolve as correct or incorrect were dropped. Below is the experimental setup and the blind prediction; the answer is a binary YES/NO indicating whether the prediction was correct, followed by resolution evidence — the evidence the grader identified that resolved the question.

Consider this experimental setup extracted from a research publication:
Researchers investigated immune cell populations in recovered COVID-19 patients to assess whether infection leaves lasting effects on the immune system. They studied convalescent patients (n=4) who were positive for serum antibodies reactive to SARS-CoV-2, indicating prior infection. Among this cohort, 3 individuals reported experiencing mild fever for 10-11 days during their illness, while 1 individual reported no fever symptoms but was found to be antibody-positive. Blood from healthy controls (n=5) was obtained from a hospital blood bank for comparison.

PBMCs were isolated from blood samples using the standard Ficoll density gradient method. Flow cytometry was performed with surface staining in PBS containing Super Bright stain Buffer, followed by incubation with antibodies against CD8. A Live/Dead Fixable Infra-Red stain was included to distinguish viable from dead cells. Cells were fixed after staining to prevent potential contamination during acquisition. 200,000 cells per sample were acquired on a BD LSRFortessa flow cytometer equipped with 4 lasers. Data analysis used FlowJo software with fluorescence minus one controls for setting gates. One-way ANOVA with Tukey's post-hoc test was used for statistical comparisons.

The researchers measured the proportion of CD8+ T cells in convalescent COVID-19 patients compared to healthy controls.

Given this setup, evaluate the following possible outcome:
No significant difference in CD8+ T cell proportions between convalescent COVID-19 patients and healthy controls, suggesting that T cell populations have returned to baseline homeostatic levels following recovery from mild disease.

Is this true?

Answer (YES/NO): NO